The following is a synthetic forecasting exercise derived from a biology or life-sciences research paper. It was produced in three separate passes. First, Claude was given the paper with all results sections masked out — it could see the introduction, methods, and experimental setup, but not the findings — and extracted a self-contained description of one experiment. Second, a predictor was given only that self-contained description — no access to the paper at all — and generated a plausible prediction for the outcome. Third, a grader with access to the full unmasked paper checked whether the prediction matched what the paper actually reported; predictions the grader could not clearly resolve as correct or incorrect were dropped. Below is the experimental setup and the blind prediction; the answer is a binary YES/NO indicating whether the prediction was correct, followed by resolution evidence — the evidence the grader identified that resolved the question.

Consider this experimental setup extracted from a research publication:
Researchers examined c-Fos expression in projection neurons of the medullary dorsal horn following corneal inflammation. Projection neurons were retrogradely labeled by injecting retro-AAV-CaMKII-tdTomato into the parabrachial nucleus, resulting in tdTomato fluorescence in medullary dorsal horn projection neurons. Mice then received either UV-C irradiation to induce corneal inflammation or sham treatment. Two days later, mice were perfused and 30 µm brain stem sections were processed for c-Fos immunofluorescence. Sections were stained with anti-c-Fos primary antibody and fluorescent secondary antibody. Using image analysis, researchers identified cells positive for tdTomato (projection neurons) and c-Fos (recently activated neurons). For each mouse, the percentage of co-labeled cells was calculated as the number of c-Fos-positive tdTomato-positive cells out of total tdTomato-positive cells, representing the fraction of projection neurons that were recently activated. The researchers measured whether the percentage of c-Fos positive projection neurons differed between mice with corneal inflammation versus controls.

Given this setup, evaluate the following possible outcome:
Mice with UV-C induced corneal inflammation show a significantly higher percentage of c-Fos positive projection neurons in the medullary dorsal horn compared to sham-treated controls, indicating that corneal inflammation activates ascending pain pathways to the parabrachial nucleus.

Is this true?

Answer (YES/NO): YES